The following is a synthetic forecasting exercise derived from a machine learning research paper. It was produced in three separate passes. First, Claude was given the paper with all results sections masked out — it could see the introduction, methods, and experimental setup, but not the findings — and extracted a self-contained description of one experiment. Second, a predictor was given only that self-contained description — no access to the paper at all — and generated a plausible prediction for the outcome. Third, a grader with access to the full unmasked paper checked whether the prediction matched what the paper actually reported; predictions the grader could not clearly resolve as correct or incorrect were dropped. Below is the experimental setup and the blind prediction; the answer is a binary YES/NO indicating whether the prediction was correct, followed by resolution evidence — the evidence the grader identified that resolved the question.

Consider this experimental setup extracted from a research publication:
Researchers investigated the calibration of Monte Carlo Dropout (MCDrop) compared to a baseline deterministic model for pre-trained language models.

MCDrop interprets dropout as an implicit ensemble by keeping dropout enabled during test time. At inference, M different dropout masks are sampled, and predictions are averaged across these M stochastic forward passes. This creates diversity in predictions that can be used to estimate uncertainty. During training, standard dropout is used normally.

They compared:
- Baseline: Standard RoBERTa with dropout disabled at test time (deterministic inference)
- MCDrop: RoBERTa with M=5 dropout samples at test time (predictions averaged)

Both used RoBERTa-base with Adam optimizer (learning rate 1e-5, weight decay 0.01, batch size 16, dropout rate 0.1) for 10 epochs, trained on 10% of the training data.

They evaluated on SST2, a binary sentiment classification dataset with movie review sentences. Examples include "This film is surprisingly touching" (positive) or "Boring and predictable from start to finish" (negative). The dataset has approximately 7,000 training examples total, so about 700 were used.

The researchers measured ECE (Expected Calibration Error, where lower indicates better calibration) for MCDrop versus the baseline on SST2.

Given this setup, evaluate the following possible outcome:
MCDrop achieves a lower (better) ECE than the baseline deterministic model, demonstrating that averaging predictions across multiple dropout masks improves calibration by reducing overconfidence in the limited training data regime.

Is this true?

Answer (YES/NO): YES